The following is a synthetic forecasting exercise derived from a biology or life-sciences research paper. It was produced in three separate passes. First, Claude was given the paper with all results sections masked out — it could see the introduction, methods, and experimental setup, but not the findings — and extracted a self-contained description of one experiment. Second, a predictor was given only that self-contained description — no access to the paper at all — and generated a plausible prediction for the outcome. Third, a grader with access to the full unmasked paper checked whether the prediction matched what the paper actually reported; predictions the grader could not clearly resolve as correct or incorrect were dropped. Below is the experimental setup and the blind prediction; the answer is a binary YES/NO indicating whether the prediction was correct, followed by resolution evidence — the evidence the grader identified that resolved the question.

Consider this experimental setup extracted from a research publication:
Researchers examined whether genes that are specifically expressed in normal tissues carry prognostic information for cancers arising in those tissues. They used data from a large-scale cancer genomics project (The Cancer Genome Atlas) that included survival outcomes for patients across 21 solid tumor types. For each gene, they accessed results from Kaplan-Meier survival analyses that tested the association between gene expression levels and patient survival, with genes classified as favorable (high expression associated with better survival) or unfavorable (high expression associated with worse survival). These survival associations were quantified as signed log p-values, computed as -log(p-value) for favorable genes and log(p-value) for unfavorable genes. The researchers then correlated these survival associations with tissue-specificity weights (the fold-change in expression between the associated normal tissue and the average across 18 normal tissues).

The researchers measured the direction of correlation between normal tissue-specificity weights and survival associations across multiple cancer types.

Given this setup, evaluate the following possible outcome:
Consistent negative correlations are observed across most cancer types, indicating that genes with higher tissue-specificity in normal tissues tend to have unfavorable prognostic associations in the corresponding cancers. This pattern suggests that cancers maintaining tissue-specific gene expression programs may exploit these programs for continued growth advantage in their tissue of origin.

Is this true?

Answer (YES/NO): NO